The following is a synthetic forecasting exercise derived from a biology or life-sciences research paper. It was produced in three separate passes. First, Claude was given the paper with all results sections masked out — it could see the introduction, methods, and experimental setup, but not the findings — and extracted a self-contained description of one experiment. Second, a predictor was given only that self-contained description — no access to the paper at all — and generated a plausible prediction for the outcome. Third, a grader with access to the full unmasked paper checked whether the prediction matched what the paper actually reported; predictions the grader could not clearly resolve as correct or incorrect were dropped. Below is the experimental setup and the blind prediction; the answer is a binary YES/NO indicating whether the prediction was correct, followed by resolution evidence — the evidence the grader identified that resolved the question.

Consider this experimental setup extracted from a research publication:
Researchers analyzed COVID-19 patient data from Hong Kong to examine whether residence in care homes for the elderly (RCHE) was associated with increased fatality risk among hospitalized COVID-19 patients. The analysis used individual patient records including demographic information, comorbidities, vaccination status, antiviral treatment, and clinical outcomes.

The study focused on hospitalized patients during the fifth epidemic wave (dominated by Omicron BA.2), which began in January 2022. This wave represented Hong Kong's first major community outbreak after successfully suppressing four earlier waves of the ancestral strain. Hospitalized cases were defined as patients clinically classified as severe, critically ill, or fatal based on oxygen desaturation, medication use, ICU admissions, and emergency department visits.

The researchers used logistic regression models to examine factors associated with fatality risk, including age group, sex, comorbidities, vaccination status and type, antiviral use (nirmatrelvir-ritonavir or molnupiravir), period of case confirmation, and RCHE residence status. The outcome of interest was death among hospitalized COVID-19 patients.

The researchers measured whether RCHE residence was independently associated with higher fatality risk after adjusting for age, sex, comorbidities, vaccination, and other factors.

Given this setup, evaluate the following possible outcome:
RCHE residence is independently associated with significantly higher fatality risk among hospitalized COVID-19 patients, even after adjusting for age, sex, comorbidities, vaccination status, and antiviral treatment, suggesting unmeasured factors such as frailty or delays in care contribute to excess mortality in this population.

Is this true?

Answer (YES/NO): YES